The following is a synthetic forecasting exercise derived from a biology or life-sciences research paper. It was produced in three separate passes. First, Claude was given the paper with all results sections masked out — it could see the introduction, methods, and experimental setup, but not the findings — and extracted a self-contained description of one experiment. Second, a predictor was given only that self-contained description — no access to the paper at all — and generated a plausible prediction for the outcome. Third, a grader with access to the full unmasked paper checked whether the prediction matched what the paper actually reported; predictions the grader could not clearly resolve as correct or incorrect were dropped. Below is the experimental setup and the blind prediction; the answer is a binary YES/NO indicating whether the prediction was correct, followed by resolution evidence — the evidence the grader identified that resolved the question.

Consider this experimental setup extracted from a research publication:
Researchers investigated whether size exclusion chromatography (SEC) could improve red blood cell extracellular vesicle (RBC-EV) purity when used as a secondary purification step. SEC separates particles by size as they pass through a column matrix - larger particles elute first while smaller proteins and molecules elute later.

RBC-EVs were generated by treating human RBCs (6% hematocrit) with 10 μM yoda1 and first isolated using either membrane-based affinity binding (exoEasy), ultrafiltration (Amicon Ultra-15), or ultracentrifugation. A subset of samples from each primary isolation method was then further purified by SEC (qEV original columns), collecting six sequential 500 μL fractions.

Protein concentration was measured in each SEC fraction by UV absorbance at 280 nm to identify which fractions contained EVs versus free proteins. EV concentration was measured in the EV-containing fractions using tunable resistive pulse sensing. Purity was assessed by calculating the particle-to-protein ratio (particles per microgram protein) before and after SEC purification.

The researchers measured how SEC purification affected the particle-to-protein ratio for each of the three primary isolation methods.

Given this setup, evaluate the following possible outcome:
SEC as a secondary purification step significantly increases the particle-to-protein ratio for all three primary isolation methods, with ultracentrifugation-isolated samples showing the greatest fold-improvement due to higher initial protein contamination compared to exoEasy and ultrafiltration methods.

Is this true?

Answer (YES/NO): NO